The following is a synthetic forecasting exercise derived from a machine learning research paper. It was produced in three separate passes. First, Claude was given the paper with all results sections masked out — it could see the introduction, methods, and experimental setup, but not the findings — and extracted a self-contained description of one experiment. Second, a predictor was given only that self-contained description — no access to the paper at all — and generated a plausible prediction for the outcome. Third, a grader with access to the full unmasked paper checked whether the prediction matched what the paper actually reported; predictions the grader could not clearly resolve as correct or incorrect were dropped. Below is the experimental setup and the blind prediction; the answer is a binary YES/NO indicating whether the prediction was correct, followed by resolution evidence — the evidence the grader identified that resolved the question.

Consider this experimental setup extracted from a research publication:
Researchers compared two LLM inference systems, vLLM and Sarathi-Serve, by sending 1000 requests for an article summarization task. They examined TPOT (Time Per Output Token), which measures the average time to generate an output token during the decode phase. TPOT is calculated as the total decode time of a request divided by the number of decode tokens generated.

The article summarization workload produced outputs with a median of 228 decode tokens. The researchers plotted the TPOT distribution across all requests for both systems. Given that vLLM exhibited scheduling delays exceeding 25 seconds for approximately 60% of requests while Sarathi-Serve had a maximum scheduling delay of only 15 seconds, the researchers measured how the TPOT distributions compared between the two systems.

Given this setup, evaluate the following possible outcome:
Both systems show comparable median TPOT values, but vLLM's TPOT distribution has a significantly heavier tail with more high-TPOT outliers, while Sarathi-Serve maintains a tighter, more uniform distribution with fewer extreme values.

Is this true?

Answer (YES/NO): NO